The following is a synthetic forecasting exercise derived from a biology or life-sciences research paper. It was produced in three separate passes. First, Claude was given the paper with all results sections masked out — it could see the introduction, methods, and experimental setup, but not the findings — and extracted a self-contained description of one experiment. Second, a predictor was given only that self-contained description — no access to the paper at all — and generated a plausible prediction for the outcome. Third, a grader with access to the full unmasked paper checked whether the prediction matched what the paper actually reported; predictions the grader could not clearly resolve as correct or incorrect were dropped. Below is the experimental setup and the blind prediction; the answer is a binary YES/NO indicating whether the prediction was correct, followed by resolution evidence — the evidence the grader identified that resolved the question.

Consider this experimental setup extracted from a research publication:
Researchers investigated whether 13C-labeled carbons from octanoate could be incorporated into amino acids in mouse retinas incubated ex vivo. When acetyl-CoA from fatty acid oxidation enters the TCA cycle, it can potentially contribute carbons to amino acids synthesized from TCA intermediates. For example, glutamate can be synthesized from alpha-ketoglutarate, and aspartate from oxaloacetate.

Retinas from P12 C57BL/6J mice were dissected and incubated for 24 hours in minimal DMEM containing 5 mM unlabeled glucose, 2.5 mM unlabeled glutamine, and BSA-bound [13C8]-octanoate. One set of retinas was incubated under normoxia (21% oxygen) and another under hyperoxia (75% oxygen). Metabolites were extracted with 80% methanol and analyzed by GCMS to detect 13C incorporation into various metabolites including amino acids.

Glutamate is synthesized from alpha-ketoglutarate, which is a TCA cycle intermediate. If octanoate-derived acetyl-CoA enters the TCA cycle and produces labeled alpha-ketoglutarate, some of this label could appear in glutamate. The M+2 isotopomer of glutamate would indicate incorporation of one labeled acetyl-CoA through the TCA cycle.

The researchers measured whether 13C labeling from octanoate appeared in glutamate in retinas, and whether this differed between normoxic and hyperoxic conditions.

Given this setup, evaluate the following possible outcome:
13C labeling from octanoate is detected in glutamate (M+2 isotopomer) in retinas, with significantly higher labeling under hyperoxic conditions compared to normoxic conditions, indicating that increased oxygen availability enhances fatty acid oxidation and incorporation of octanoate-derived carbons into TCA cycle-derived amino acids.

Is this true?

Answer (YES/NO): NO